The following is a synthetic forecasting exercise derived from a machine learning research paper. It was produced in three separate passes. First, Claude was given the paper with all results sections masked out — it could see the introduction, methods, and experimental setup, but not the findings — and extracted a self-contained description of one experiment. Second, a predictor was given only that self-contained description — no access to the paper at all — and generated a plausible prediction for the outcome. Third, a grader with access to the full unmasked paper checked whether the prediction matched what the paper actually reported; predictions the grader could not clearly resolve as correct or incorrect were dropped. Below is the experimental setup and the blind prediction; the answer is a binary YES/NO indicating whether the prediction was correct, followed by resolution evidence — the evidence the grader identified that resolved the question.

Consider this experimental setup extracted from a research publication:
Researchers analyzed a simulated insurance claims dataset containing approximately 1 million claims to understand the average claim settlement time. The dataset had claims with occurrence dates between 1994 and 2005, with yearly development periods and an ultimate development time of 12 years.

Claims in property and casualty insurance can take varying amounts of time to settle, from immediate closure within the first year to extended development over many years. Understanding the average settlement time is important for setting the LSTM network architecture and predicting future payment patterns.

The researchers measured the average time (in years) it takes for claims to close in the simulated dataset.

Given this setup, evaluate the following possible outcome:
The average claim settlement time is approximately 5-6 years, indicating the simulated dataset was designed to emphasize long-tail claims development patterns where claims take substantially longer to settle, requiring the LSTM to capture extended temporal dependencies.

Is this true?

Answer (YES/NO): NO